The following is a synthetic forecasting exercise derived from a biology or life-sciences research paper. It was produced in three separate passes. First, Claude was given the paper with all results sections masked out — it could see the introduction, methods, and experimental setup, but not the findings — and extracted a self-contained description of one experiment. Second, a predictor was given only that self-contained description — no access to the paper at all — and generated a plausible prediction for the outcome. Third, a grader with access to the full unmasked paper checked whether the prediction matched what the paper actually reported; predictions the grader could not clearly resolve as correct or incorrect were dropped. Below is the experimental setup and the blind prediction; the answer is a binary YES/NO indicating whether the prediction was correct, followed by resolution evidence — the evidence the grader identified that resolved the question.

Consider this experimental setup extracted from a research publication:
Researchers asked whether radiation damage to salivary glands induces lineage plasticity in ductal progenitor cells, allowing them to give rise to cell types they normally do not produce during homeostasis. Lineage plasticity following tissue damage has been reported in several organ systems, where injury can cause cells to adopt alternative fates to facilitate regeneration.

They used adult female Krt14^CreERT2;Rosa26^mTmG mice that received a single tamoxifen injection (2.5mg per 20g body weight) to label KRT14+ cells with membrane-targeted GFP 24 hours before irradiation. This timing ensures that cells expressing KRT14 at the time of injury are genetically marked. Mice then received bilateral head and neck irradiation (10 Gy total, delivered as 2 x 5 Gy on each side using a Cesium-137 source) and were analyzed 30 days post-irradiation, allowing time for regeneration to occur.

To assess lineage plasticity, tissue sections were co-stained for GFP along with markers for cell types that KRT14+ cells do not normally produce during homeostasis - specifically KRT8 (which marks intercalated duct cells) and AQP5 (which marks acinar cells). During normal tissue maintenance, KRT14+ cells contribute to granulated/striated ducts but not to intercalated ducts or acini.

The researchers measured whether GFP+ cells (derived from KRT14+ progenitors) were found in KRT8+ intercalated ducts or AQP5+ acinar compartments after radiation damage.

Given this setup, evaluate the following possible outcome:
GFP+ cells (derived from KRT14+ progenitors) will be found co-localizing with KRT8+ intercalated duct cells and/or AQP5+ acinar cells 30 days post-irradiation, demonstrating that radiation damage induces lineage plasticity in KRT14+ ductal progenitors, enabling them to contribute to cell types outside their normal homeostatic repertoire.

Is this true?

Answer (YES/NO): NO